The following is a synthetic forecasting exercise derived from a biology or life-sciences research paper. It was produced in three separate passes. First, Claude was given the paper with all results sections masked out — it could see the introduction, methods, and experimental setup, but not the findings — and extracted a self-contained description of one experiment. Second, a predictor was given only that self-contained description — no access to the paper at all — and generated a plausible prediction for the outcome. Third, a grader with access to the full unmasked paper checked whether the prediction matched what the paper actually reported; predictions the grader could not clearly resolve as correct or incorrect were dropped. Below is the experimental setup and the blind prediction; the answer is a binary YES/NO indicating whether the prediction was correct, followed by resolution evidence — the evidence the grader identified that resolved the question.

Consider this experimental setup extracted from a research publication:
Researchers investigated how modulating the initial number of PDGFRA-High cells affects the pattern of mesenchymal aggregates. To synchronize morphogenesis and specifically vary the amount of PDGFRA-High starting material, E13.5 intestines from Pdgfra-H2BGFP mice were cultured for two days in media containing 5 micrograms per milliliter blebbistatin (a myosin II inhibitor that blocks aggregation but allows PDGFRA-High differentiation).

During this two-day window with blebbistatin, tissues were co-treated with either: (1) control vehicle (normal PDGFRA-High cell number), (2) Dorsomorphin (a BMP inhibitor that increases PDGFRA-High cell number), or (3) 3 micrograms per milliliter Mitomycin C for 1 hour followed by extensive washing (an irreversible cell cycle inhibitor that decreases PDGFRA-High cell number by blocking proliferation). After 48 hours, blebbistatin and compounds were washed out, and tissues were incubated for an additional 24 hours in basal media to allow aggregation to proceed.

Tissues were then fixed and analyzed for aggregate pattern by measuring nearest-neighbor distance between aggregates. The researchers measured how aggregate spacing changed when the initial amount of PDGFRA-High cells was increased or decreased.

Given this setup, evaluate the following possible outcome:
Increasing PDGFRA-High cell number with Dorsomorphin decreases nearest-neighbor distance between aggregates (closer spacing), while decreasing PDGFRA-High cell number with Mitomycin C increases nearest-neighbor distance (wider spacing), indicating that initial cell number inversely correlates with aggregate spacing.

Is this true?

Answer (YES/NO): NO